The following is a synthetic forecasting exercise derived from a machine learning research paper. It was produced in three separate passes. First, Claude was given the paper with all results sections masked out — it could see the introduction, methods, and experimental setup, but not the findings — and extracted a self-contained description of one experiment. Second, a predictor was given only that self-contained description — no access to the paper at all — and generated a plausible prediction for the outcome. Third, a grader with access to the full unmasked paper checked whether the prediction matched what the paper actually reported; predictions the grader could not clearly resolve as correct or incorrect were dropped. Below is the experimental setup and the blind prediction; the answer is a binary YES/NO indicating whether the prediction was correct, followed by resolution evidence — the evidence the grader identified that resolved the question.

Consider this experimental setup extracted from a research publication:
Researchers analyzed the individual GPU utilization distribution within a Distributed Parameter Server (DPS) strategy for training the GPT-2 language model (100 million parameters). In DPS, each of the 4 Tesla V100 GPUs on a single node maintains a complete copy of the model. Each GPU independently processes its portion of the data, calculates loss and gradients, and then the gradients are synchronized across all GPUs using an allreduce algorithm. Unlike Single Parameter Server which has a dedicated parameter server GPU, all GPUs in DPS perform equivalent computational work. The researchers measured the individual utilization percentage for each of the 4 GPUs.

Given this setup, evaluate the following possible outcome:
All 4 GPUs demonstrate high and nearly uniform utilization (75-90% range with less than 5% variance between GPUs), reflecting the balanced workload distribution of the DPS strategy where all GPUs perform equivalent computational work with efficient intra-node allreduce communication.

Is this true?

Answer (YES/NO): NO